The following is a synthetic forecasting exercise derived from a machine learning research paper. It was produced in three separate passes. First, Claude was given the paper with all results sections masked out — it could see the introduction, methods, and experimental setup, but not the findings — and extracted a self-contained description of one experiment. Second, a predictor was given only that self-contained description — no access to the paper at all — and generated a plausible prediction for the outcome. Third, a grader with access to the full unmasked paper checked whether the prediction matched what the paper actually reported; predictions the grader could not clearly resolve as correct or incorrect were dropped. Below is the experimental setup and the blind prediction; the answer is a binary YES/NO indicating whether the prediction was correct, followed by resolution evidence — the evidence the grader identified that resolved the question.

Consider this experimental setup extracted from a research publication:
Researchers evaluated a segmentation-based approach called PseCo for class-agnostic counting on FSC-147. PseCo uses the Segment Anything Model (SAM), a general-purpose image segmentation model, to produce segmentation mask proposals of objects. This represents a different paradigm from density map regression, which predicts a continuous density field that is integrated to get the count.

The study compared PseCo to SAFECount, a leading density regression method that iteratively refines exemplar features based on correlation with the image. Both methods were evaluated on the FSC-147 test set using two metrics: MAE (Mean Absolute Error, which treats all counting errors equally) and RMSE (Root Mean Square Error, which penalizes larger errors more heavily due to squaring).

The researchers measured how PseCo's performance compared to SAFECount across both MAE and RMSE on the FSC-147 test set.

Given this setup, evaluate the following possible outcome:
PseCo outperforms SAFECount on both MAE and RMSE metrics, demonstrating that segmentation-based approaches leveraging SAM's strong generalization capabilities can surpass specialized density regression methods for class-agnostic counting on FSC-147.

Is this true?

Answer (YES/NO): NO